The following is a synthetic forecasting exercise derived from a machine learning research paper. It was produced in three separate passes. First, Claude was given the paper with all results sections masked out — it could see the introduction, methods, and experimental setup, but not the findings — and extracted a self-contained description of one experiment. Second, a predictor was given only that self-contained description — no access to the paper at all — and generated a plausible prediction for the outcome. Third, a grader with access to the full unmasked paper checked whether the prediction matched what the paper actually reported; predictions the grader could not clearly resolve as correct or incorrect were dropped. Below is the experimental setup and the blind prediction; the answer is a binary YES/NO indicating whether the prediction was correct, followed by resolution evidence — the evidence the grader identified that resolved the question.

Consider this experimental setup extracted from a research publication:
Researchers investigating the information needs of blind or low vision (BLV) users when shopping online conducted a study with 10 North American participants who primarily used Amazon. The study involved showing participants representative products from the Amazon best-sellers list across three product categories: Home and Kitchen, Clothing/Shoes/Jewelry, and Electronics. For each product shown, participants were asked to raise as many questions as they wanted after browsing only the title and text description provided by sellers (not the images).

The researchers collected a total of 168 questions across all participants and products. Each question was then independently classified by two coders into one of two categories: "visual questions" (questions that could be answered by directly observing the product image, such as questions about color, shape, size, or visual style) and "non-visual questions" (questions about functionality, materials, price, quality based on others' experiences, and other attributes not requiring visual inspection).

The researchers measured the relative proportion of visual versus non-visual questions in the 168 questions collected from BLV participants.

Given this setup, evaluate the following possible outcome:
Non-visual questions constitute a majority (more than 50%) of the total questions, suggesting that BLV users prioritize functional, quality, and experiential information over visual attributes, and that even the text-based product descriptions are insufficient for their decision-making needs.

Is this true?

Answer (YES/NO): NO